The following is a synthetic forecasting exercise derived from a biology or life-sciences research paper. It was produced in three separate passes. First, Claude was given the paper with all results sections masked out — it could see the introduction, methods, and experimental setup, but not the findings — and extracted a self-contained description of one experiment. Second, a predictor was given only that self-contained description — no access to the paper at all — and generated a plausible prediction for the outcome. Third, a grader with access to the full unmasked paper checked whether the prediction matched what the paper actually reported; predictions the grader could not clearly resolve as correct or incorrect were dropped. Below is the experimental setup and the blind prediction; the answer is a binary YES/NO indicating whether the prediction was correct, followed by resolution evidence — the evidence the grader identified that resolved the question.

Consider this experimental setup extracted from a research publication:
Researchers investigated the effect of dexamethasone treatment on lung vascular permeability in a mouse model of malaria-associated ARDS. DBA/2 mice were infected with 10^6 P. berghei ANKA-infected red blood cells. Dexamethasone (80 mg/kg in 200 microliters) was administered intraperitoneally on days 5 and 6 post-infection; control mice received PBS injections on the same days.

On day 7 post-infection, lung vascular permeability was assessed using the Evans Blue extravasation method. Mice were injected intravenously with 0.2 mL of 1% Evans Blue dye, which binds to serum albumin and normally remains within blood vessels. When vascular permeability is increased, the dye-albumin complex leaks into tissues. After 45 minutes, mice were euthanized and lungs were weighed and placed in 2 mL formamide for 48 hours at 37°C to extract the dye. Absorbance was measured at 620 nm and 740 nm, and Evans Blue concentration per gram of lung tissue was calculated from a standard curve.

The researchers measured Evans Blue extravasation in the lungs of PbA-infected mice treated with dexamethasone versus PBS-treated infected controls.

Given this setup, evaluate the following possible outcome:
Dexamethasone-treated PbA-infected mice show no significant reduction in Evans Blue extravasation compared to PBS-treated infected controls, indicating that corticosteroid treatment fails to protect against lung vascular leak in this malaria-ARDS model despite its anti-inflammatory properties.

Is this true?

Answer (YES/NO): NO